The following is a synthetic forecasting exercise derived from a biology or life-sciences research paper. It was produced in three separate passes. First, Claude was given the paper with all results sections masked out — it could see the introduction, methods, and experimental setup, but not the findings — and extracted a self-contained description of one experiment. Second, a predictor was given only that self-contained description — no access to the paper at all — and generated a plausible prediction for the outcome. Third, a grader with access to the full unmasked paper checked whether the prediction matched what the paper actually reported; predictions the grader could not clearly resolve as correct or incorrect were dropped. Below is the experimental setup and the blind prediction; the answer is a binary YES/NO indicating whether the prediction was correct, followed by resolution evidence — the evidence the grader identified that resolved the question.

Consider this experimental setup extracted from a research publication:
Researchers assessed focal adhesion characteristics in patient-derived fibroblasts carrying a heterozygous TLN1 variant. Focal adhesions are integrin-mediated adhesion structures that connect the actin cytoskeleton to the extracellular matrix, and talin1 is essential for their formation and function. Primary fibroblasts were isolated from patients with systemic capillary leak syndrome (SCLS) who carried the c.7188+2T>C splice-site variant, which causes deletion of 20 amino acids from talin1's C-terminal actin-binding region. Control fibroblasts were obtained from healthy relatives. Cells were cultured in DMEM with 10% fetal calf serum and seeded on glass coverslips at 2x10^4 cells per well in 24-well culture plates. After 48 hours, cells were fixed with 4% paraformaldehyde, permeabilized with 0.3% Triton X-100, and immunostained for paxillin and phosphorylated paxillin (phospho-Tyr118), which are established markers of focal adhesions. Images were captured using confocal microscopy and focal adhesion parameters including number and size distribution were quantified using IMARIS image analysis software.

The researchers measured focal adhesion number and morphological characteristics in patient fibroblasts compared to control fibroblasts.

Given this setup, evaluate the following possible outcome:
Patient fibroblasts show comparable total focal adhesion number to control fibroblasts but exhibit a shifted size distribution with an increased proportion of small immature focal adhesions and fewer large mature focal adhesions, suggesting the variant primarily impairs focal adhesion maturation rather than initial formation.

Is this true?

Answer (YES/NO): NO